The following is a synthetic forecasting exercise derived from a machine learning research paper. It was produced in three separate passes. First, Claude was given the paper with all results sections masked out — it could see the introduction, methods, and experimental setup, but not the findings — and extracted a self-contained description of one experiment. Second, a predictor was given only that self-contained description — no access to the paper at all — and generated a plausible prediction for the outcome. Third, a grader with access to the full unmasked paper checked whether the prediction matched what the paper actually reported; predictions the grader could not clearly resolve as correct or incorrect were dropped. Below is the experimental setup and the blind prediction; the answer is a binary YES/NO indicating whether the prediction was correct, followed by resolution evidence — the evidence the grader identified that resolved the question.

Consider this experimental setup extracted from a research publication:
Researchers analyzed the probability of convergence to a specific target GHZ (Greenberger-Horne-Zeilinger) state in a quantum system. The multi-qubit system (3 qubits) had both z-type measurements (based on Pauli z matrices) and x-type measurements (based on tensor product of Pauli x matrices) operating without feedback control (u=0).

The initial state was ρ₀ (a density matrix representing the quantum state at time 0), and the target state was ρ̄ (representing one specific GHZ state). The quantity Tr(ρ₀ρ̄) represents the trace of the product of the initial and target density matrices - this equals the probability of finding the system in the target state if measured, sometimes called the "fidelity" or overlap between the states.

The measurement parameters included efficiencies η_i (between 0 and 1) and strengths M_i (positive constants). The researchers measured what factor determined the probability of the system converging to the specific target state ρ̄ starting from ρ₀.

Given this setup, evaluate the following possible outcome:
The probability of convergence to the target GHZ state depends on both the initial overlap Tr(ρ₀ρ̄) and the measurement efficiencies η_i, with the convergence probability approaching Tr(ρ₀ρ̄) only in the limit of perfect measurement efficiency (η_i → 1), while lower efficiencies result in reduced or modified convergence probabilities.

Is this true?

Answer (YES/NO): NO